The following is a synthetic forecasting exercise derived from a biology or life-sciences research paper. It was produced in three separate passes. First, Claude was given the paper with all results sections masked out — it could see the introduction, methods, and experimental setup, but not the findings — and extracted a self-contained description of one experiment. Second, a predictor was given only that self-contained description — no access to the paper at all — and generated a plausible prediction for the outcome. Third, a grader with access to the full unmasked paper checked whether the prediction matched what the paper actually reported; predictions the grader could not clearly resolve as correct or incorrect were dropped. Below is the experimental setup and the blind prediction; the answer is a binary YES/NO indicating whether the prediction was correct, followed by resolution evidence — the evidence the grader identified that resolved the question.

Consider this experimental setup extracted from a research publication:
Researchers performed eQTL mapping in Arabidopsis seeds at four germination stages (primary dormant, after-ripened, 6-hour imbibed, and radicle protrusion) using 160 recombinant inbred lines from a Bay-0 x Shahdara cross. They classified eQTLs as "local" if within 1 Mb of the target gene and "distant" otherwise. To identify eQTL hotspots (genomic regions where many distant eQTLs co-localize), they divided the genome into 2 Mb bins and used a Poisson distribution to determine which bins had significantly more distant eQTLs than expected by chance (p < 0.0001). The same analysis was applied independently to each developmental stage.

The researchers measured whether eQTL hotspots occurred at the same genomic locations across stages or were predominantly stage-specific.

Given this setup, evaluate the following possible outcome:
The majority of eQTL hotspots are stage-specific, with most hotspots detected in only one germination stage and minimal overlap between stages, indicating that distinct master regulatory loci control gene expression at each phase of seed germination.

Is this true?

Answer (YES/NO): YES